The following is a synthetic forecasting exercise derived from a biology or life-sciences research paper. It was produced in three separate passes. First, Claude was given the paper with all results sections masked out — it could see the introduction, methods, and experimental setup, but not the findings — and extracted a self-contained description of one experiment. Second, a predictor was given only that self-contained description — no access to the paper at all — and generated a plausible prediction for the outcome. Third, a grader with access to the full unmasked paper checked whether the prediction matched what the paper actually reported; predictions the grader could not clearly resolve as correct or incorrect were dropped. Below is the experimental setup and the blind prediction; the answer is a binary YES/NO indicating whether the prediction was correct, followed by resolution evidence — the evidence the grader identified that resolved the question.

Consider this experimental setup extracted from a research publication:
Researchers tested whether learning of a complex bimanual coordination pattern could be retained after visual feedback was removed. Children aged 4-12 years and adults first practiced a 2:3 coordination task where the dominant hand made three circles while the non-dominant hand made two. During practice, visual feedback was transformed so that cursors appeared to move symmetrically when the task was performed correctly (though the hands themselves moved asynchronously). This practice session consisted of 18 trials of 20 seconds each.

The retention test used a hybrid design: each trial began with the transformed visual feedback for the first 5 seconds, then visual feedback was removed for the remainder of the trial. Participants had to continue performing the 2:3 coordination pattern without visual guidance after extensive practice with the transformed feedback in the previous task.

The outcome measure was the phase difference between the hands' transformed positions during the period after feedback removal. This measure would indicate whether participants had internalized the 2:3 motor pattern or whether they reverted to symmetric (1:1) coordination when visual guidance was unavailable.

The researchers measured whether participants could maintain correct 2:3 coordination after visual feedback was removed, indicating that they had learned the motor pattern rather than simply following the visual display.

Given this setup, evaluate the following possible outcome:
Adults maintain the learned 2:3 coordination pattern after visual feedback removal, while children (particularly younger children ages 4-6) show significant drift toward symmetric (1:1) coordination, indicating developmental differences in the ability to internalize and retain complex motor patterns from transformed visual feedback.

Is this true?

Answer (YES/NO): NO